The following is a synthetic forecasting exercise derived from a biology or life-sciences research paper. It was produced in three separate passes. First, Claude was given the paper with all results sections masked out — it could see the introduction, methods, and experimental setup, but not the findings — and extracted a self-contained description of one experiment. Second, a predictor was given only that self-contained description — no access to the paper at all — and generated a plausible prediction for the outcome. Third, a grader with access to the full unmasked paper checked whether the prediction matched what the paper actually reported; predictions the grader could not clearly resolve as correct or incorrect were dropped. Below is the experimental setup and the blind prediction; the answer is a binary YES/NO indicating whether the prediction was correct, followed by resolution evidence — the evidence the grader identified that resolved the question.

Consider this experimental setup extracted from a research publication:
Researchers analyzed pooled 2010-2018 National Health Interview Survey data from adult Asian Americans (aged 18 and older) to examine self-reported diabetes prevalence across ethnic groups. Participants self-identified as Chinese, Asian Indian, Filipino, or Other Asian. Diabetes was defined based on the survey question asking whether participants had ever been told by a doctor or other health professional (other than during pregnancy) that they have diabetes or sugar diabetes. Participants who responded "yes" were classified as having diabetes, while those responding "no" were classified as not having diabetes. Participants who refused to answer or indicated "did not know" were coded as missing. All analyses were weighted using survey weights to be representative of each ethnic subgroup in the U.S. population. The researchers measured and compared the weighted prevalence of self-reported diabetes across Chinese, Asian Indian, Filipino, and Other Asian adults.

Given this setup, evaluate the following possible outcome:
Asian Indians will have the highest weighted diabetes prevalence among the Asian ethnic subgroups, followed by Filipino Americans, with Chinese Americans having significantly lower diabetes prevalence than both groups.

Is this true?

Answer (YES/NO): NO